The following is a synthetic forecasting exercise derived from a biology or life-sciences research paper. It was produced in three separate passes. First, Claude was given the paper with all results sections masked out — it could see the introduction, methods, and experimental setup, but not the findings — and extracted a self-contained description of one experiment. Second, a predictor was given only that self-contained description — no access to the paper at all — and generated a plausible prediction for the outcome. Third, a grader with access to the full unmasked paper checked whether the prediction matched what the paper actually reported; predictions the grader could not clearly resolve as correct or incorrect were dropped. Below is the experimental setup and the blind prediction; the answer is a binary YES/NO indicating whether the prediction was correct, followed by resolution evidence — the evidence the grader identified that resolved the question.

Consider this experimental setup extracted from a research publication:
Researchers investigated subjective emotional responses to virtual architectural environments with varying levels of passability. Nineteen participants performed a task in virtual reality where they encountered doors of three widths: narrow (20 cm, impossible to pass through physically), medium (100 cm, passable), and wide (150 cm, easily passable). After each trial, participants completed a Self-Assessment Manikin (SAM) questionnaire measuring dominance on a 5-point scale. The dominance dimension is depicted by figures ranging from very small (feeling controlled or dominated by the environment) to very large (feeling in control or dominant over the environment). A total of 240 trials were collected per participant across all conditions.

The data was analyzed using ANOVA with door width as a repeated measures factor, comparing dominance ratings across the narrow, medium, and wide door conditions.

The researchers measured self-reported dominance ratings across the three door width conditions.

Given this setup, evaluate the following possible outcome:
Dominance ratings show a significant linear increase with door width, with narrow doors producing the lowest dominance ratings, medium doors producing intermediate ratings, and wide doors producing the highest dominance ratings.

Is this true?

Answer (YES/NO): NO